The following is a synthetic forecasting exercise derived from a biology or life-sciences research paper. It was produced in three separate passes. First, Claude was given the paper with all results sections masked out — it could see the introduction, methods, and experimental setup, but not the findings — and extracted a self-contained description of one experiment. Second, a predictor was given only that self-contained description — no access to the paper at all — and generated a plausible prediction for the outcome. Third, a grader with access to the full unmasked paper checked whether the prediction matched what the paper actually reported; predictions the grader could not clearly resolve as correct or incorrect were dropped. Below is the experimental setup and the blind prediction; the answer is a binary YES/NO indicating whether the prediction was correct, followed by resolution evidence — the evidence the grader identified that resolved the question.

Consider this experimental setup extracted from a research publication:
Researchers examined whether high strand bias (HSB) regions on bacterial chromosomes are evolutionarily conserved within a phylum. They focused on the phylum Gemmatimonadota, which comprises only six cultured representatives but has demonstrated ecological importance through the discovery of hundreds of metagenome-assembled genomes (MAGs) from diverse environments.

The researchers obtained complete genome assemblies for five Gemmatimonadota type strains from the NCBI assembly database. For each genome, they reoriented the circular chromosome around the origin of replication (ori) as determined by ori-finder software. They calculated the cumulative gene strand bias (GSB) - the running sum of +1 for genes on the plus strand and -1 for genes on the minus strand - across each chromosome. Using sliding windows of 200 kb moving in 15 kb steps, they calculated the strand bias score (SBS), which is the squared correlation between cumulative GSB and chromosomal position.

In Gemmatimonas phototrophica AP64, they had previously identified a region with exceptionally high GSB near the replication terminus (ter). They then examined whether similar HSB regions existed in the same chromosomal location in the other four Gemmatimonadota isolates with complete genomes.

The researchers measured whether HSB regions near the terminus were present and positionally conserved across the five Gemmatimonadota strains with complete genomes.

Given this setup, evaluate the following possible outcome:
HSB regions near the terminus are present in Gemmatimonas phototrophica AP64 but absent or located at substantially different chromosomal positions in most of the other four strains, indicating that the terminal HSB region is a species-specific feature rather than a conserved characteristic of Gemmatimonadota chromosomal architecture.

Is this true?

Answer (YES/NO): NO